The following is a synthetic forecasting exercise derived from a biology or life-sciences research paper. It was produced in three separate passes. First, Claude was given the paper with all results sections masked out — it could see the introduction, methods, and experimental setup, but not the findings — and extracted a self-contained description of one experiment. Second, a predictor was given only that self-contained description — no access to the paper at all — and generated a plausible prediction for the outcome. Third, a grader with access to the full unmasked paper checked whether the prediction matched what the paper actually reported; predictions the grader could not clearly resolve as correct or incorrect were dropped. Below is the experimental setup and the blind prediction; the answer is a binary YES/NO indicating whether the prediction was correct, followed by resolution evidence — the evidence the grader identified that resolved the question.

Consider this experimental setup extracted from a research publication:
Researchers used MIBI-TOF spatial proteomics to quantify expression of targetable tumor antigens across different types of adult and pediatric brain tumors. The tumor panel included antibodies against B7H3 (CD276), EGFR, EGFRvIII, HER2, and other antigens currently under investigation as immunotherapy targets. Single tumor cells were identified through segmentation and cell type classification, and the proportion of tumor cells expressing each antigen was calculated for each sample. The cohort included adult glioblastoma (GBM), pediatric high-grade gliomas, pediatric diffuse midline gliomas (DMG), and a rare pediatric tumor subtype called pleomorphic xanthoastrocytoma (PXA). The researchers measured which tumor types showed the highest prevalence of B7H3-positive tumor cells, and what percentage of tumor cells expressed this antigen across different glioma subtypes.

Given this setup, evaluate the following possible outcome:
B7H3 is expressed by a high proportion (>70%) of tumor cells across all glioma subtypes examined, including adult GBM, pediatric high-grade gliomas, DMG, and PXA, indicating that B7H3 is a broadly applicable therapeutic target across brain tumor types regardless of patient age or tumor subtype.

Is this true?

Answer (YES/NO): NO